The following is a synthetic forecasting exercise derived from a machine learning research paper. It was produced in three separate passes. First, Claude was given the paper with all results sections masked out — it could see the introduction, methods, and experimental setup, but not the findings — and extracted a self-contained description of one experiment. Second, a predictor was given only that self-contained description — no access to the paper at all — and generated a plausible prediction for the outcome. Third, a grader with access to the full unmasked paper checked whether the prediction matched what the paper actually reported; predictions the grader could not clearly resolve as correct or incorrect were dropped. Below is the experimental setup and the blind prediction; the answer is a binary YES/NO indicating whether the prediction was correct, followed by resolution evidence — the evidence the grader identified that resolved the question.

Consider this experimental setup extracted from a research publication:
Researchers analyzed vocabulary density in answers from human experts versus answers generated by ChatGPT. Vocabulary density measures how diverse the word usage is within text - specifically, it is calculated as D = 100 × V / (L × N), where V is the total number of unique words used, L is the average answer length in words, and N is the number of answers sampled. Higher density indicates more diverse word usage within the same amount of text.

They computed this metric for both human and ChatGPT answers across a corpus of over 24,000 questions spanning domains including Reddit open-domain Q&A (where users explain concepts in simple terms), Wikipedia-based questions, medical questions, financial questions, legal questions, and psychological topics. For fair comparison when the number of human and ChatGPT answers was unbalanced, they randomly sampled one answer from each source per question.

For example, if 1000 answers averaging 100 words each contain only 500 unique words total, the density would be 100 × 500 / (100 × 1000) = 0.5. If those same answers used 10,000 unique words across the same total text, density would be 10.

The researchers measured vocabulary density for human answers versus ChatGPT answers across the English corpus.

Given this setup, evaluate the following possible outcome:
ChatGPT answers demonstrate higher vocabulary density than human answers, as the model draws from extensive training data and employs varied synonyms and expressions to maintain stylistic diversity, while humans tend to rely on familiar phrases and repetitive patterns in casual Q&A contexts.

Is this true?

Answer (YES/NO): NO